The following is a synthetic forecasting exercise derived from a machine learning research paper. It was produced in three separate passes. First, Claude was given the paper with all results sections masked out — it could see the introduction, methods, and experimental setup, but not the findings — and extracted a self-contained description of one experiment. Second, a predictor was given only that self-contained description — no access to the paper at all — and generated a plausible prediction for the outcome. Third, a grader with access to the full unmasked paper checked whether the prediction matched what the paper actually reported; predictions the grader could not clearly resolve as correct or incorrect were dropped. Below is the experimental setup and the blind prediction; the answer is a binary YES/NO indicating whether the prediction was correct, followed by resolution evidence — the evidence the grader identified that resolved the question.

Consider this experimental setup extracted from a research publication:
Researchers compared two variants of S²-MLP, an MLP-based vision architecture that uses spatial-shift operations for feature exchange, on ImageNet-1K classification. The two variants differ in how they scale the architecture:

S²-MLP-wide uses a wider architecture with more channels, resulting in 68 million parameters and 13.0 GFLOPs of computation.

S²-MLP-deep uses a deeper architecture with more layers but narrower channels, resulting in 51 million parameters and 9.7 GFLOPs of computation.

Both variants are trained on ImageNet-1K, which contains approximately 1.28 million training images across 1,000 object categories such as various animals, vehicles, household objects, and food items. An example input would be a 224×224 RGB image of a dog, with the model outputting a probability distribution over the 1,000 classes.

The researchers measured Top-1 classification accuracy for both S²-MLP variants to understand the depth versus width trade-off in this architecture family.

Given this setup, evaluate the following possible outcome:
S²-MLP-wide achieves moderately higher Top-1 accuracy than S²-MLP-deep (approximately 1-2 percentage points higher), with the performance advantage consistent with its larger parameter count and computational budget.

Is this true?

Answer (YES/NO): NO